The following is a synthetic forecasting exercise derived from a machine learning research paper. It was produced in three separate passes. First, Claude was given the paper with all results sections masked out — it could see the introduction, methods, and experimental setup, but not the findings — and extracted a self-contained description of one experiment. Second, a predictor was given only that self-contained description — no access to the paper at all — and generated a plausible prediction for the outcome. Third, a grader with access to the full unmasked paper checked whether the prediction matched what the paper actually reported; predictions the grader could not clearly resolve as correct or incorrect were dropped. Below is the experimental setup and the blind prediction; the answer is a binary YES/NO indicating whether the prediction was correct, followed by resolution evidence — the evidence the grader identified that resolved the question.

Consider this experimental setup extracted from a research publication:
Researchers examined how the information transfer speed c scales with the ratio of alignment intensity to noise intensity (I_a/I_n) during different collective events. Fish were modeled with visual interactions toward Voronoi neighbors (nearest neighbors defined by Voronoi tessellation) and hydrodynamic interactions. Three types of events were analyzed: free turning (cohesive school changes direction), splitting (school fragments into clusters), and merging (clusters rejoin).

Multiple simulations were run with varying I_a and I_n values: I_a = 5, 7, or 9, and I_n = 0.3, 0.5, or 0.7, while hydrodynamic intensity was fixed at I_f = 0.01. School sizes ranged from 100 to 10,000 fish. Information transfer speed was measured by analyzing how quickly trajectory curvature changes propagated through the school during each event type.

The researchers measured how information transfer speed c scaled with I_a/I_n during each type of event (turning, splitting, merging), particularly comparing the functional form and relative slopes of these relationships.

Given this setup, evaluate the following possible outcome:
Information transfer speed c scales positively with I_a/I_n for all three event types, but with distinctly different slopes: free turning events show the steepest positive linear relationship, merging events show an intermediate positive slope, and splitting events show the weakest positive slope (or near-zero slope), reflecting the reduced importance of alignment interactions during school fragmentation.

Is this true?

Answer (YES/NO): NO